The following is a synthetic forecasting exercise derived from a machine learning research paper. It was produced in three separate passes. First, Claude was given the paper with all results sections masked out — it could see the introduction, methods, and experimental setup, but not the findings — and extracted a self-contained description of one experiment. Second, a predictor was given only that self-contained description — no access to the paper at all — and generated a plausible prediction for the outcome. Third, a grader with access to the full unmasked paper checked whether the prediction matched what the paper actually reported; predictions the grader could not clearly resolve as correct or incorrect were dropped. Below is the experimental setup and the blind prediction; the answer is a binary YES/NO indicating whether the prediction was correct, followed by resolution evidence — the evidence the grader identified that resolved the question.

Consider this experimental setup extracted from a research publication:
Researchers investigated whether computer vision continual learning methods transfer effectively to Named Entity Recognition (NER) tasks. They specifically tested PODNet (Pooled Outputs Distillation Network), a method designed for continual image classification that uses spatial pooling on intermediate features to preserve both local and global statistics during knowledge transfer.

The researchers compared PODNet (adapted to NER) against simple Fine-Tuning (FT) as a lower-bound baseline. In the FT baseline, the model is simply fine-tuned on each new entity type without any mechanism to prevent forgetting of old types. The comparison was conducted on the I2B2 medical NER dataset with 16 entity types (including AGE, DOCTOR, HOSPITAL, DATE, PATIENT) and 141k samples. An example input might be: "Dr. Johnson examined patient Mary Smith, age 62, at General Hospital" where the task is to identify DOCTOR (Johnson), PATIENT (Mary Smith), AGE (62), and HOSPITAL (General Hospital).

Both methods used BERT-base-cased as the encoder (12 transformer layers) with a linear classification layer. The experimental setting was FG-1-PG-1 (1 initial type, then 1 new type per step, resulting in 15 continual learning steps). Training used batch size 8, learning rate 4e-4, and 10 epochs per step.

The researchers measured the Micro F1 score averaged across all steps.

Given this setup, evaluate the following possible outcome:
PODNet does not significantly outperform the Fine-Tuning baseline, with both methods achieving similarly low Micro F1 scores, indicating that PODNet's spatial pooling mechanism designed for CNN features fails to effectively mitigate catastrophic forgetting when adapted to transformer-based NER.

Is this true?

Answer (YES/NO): NO